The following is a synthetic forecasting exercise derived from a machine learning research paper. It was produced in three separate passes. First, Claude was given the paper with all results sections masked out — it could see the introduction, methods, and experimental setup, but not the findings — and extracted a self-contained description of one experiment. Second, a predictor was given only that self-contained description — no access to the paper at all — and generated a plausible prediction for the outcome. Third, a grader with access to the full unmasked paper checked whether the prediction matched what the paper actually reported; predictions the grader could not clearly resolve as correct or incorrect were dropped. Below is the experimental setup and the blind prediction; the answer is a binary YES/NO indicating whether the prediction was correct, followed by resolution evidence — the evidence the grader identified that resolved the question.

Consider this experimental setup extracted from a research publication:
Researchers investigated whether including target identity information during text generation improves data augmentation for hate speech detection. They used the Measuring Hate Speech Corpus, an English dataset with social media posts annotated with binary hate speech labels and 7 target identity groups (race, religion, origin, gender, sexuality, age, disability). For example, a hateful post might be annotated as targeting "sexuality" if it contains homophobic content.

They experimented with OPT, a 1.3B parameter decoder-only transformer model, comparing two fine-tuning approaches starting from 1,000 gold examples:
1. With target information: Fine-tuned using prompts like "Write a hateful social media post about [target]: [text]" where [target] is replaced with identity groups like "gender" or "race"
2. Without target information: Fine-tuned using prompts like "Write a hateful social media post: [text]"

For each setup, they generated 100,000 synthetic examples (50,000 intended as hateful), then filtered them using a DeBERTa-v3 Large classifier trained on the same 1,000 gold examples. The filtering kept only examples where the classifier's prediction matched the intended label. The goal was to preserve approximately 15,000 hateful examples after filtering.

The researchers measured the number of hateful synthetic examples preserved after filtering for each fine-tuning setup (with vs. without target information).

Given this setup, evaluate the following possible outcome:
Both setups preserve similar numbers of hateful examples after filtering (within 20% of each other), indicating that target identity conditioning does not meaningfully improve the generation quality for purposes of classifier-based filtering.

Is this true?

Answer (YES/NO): NO